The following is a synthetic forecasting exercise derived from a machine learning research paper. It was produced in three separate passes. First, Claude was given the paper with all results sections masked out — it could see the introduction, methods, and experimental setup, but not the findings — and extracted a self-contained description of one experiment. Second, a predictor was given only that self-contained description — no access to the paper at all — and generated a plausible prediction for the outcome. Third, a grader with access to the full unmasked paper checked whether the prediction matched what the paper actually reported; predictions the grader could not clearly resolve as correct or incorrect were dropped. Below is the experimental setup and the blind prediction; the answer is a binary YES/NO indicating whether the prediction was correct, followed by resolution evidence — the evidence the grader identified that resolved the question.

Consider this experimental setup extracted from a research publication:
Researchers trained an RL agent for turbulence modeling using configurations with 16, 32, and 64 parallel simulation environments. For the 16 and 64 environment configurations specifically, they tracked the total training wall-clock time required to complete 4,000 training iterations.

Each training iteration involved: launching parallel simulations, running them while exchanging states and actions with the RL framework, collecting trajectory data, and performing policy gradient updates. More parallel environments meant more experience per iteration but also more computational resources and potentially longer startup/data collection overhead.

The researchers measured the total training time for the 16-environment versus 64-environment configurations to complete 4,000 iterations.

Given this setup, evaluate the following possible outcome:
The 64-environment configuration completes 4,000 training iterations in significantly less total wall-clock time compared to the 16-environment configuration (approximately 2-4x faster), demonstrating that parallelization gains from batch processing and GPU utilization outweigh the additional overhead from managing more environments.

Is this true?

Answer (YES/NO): NO